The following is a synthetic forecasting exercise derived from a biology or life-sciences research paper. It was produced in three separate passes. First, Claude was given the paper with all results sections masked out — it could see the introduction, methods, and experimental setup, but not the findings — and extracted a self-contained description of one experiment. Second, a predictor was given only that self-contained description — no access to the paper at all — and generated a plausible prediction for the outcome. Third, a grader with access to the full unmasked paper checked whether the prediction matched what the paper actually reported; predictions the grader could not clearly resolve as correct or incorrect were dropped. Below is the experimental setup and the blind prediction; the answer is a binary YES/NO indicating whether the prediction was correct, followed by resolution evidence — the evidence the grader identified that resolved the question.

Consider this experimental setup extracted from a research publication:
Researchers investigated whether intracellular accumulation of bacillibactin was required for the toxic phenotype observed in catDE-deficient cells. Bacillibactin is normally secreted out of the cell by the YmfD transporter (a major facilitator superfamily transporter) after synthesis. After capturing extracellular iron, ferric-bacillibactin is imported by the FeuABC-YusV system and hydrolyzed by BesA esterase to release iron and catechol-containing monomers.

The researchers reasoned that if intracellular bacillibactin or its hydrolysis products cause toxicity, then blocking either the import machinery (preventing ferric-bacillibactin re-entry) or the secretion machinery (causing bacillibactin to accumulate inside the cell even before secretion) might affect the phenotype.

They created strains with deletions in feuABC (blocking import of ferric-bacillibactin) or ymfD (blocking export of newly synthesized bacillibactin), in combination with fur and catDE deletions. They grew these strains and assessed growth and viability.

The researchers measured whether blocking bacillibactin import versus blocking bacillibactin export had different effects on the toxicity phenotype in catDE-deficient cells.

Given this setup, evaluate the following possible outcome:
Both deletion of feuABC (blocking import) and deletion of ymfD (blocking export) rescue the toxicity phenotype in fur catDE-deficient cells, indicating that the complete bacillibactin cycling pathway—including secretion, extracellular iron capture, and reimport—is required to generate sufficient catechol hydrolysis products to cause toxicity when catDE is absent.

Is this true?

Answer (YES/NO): NO